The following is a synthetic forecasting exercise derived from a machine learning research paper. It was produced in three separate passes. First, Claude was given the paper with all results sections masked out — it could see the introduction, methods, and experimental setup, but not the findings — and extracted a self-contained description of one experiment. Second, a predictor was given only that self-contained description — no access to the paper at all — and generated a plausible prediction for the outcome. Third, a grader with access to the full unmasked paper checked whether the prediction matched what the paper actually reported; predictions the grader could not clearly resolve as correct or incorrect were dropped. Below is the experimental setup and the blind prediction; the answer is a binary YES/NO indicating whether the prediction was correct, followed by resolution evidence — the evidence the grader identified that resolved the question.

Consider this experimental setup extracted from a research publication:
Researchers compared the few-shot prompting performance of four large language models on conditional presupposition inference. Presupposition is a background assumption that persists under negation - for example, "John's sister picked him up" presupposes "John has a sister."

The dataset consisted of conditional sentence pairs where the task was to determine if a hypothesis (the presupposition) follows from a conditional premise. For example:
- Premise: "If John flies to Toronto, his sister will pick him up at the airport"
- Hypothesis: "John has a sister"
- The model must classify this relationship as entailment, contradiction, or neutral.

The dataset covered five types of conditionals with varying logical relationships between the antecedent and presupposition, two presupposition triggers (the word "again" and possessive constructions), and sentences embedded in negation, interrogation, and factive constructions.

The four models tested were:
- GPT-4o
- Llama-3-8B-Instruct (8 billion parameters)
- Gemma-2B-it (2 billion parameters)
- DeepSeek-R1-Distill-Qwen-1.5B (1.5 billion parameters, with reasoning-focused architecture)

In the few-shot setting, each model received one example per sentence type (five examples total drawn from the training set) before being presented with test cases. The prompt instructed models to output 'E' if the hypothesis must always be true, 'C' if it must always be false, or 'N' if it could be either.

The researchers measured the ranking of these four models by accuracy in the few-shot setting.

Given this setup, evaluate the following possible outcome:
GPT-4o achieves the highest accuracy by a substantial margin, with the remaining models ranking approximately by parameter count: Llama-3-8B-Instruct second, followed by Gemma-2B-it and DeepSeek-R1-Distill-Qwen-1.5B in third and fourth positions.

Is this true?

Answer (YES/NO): NO